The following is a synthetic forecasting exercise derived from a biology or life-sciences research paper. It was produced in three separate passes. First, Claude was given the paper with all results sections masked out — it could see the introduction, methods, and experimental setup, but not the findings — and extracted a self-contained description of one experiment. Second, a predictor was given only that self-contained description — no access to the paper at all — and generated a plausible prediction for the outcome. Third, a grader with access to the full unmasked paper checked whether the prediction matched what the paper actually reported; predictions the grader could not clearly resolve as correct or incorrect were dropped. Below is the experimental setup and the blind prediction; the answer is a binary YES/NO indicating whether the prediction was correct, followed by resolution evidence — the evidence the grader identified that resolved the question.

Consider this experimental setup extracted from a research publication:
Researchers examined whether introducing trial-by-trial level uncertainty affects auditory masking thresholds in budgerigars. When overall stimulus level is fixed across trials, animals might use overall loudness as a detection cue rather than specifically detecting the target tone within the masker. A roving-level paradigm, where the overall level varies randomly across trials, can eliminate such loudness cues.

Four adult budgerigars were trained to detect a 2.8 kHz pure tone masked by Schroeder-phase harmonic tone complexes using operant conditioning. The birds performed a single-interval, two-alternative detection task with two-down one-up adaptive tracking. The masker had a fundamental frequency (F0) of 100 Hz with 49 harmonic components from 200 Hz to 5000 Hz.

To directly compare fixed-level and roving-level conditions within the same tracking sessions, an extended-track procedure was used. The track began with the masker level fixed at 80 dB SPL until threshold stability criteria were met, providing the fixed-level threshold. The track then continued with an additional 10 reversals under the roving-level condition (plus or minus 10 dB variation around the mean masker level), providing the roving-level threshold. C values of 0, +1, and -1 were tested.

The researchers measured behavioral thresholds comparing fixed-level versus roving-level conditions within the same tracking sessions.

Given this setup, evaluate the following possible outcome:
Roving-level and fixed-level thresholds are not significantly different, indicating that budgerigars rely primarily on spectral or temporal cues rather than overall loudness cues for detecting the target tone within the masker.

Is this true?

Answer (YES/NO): YES